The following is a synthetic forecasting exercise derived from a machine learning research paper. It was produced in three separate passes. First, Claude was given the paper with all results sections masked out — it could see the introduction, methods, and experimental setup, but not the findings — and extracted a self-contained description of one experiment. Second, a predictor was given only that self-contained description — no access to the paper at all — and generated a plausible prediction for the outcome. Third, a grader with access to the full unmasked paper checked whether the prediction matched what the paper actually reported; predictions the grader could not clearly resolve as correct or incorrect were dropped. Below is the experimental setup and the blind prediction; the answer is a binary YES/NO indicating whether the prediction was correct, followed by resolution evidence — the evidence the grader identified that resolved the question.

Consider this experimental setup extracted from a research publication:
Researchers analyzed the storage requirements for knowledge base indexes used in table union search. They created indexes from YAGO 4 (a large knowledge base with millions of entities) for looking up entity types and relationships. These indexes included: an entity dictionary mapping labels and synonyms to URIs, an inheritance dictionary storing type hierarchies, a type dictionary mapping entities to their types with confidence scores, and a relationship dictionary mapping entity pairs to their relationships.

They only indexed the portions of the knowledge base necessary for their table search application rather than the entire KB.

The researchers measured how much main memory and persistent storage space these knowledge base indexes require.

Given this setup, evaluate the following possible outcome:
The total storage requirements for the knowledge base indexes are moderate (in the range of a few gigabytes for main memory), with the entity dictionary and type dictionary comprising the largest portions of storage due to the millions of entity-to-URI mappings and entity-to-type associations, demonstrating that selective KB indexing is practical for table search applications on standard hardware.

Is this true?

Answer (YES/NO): NO